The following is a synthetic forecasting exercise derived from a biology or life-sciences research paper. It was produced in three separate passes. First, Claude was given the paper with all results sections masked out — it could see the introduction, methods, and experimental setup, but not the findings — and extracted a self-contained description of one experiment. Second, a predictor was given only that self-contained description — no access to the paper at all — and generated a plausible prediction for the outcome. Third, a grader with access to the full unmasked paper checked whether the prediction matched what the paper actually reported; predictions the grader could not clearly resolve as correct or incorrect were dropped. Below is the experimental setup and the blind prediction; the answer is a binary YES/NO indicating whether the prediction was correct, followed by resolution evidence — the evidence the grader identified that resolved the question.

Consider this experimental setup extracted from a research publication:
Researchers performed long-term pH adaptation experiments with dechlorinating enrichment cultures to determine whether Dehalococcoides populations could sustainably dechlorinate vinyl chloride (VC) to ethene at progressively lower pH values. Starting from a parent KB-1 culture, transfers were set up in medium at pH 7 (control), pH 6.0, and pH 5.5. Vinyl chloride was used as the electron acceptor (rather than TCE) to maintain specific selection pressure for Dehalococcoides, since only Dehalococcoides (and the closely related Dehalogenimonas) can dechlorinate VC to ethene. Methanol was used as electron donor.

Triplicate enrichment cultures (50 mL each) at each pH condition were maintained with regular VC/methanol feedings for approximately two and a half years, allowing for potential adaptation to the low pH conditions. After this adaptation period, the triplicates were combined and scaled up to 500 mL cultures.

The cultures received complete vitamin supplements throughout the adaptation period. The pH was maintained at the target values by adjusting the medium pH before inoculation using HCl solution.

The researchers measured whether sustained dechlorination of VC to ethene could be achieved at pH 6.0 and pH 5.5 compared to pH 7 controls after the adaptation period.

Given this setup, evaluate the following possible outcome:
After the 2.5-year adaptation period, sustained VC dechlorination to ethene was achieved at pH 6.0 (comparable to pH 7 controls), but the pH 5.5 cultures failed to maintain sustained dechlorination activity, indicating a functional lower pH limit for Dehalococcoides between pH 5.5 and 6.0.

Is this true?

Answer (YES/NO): NO